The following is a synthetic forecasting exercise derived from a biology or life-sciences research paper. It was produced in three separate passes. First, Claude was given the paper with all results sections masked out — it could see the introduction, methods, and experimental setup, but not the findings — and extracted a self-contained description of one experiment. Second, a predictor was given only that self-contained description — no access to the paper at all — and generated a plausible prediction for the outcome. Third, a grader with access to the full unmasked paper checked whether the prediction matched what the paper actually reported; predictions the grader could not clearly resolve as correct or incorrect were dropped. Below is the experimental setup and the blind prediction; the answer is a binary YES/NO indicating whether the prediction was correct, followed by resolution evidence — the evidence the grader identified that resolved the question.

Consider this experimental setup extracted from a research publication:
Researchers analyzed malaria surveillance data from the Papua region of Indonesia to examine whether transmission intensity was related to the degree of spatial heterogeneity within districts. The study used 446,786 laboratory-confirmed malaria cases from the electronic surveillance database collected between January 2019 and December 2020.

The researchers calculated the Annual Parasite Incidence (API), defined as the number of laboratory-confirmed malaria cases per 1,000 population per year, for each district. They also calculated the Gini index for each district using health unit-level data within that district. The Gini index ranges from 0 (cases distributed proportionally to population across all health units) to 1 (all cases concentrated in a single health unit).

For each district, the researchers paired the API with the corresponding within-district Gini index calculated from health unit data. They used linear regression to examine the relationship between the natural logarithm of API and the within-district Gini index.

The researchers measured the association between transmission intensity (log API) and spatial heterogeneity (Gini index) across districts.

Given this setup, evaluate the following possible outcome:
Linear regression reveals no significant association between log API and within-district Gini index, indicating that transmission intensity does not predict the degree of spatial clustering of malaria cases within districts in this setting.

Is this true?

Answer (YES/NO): NO